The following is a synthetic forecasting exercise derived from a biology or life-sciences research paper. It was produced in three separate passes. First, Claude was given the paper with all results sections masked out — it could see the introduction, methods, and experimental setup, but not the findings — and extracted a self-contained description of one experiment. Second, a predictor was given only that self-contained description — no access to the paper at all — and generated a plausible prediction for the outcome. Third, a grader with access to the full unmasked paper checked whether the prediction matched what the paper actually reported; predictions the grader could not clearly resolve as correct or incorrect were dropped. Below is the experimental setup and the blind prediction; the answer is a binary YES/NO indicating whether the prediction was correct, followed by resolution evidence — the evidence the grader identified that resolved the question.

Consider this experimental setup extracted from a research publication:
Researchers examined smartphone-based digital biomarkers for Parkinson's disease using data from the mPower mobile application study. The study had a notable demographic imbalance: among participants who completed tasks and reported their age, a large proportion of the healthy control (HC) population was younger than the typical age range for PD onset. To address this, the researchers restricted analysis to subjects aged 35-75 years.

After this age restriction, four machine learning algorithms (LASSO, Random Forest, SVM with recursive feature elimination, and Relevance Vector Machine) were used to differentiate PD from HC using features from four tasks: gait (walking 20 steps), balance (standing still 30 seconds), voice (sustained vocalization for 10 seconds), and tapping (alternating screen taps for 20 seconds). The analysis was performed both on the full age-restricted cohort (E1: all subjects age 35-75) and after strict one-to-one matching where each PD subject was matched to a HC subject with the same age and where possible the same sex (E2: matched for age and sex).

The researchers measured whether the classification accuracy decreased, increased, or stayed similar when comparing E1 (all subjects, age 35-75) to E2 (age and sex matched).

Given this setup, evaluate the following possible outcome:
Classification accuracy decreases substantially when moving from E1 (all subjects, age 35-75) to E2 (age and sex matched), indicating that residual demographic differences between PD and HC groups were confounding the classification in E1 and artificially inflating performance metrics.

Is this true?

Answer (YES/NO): YES